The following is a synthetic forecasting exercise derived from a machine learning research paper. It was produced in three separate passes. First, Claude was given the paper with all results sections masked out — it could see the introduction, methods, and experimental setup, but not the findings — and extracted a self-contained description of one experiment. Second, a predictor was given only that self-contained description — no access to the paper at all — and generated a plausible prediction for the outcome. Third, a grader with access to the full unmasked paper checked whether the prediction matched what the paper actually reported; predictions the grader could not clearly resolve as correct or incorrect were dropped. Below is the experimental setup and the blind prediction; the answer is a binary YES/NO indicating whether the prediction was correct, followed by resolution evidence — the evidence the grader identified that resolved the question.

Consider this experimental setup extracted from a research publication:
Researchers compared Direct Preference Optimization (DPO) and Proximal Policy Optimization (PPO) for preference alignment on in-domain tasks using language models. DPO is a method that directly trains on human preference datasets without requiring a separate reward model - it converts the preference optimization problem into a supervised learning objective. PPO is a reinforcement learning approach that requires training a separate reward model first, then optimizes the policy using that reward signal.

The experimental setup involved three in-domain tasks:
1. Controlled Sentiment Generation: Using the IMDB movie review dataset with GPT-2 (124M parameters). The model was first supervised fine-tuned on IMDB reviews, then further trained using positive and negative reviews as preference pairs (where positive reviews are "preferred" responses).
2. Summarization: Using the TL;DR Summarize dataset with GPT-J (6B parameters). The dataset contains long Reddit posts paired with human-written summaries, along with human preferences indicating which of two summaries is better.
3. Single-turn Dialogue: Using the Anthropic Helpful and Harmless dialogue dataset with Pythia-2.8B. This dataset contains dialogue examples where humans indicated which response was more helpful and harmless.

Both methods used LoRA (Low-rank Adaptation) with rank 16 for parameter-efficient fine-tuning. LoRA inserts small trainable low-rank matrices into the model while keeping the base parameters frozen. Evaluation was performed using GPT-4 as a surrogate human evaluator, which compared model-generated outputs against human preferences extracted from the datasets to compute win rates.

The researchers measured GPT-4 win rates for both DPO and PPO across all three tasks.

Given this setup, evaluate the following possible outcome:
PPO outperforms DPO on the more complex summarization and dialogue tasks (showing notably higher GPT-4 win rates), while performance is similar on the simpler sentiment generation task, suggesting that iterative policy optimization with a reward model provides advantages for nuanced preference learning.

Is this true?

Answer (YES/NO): NO